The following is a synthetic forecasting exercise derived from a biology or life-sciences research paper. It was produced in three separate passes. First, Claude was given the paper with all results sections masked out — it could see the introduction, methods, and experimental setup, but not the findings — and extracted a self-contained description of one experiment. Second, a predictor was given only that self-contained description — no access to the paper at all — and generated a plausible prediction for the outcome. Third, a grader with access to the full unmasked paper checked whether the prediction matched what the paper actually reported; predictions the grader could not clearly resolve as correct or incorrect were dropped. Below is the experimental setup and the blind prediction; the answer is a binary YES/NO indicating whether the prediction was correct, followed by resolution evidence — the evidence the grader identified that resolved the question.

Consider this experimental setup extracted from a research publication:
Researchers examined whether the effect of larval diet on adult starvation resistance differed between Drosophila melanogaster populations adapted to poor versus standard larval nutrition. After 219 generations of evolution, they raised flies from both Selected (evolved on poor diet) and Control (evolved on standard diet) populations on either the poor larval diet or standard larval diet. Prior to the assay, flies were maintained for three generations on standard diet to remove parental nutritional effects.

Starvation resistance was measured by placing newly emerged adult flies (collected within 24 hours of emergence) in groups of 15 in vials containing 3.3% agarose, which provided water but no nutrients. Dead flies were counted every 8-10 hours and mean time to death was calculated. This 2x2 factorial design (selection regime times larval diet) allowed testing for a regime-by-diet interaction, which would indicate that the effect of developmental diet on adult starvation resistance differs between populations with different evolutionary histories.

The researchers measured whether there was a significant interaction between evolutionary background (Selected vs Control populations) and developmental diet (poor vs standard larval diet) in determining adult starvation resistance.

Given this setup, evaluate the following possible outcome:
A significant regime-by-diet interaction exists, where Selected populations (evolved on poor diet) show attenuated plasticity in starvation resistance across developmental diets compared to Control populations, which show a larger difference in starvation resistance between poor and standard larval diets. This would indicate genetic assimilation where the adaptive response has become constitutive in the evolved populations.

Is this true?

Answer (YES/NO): NO